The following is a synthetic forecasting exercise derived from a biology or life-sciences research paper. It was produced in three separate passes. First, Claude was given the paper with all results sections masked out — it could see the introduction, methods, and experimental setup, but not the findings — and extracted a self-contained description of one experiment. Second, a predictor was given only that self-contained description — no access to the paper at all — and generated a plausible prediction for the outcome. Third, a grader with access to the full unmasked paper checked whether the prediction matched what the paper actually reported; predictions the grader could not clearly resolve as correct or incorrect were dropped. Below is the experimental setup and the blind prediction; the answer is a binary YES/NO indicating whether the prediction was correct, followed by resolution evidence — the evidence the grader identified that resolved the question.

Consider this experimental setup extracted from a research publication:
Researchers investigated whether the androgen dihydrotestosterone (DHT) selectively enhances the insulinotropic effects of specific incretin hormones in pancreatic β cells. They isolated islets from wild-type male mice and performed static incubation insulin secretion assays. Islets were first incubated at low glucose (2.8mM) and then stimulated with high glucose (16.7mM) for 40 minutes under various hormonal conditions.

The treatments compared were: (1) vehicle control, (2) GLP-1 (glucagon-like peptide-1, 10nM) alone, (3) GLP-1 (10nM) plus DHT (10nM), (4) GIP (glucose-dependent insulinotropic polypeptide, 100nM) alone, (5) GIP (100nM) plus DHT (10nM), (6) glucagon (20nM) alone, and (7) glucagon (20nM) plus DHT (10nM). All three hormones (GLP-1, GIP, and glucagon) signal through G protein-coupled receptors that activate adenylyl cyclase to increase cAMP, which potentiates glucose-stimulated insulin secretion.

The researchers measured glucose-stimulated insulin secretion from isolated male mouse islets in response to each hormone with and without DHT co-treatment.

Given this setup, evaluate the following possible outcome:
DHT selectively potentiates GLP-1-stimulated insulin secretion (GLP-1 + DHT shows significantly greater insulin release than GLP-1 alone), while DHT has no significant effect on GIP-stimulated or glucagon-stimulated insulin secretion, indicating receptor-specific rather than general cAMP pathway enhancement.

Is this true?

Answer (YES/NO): YES